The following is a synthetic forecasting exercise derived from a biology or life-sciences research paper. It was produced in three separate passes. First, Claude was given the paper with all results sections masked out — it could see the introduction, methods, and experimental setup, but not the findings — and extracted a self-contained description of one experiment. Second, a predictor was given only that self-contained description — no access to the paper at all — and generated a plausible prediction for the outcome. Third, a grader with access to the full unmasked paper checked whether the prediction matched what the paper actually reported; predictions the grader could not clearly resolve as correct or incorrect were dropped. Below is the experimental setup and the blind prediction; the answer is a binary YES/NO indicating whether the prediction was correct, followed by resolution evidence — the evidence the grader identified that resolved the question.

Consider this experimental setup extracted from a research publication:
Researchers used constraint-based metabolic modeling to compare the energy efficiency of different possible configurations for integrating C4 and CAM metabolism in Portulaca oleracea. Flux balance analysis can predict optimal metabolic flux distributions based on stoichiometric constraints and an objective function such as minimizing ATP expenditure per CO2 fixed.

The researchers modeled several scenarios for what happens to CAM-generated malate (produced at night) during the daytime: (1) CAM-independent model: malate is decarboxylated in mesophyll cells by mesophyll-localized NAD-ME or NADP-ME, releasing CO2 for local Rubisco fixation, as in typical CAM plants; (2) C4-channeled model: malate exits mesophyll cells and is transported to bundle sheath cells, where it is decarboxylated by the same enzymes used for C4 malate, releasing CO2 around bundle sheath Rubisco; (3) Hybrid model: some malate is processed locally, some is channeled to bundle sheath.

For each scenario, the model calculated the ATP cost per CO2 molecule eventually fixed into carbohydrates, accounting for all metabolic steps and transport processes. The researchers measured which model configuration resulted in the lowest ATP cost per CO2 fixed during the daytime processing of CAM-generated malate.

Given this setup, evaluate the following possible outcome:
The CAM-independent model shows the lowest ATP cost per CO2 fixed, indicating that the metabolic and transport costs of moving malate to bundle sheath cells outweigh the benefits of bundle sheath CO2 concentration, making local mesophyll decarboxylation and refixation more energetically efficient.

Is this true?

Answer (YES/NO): NO